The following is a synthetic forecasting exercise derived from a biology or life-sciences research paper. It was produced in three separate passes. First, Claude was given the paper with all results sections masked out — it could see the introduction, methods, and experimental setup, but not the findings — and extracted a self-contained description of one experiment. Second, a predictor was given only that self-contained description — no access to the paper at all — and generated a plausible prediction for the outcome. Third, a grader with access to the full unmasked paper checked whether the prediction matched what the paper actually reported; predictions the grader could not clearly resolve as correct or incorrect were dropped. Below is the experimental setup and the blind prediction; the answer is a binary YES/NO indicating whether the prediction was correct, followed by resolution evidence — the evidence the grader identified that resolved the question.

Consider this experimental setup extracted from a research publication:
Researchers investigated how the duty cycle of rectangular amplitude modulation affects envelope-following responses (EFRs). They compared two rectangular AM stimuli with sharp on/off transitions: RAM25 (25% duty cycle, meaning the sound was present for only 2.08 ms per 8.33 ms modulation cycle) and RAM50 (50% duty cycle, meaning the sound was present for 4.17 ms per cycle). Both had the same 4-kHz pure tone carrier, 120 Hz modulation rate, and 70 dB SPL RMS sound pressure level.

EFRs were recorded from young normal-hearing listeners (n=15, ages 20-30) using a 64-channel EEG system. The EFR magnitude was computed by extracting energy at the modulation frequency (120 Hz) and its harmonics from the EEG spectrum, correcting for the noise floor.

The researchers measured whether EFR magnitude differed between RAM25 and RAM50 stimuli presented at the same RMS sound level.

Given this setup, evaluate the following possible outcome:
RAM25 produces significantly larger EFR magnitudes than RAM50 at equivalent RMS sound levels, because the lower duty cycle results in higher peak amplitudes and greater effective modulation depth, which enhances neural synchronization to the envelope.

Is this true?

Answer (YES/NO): YES